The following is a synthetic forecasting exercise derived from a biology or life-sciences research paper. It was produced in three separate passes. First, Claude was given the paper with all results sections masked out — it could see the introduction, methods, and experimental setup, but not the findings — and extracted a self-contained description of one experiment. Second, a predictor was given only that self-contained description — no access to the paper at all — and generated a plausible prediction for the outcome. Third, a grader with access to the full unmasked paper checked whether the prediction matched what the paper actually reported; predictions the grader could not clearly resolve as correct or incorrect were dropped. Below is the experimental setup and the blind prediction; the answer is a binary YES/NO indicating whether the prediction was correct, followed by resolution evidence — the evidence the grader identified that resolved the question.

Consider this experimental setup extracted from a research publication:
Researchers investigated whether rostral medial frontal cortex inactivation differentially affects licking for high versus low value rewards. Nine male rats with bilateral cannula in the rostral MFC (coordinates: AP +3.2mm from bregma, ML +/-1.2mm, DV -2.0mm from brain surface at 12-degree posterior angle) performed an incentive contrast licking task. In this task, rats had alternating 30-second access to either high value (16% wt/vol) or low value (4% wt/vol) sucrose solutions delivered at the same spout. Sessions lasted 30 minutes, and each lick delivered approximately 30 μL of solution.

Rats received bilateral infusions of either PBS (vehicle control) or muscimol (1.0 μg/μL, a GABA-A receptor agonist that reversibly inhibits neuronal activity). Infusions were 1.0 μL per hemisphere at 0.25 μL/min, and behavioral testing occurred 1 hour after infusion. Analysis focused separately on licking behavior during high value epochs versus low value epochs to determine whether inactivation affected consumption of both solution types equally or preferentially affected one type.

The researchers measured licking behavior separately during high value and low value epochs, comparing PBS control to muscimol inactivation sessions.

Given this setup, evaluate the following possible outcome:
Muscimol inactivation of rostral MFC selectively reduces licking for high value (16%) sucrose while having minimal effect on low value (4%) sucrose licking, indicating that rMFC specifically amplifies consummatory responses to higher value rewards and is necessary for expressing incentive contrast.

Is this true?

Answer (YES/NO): NO